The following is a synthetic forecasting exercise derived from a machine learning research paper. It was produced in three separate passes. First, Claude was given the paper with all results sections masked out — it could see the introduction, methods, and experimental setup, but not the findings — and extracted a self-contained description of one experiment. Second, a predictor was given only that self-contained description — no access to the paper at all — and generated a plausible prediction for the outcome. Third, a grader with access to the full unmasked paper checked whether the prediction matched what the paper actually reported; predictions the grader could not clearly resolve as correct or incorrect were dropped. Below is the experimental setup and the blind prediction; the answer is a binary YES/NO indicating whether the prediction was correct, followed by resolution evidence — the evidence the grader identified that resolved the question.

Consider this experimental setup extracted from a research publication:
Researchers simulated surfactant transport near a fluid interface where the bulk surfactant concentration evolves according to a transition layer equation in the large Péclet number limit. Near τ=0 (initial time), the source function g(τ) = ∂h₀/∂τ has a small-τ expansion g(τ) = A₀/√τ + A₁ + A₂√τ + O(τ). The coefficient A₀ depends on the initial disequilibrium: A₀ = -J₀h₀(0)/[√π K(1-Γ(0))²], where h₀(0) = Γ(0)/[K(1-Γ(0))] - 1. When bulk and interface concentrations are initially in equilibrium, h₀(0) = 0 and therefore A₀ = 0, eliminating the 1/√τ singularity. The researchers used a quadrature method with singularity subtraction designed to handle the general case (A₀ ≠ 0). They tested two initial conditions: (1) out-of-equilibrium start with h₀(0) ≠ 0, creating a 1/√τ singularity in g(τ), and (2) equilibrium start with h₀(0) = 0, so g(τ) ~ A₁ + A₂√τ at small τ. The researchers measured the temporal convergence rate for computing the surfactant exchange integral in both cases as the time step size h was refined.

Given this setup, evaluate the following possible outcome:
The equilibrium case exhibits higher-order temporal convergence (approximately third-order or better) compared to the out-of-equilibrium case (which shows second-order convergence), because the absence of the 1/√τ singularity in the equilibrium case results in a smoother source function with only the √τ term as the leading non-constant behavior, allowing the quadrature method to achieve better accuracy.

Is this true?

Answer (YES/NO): NO